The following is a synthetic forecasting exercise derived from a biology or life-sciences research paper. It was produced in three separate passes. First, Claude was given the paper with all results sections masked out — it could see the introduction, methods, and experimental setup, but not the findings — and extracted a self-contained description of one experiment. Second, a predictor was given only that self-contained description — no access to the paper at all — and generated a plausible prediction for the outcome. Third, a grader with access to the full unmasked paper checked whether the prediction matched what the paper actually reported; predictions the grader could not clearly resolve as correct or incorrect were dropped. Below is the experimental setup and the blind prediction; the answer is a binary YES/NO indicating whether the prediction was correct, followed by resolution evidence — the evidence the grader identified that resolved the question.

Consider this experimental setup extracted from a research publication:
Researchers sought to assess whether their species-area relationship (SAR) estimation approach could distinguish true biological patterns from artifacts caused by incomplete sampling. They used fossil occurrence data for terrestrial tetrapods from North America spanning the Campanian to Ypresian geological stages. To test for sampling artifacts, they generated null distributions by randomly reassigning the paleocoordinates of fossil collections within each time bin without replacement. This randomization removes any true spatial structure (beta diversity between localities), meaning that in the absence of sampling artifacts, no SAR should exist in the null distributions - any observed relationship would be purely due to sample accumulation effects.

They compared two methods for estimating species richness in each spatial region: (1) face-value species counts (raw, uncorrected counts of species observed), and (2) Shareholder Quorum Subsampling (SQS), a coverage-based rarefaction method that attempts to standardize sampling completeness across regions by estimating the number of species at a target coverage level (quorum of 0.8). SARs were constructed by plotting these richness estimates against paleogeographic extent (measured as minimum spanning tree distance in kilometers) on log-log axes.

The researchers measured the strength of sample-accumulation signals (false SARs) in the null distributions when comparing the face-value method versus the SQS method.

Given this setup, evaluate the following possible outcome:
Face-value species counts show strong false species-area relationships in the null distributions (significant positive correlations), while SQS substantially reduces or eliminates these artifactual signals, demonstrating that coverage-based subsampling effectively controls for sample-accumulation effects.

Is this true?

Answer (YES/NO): YES